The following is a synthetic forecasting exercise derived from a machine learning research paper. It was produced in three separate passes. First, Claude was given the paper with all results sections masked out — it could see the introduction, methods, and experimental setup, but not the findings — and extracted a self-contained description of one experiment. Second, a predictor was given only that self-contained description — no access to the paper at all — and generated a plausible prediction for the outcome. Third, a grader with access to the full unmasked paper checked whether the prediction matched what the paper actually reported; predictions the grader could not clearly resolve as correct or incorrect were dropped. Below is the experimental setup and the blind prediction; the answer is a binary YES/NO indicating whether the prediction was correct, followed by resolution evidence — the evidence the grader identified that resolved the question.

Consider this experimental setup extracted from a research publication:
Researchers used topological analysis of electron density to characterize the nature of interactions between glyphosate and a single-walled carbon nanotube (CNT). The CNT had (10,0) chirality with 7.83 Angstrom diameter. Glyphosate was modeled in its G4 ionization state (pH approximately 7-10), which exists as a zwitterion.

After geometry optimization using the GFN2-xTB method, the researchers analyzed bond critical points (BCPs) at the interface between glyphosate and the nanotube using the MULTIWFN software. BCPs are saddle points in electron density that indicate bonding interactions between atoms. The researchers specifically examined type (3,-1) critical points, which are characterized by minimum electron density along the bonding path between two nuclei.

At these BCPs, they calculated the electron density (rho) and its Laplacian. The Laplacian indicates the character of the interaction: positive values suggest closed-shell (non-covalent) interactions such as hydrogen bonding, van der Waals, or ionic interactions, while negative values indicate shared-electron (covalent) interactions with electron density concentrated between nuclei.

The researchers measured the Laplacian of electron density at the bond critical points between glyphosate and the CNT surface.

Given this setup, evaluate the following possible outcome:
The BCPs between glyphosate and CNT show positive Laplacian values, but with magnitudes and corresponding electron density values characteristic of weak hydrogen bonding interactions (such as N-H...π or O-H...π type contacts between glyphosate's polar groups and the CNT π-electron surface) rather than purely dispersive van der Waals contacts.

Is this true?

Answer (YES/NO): NO